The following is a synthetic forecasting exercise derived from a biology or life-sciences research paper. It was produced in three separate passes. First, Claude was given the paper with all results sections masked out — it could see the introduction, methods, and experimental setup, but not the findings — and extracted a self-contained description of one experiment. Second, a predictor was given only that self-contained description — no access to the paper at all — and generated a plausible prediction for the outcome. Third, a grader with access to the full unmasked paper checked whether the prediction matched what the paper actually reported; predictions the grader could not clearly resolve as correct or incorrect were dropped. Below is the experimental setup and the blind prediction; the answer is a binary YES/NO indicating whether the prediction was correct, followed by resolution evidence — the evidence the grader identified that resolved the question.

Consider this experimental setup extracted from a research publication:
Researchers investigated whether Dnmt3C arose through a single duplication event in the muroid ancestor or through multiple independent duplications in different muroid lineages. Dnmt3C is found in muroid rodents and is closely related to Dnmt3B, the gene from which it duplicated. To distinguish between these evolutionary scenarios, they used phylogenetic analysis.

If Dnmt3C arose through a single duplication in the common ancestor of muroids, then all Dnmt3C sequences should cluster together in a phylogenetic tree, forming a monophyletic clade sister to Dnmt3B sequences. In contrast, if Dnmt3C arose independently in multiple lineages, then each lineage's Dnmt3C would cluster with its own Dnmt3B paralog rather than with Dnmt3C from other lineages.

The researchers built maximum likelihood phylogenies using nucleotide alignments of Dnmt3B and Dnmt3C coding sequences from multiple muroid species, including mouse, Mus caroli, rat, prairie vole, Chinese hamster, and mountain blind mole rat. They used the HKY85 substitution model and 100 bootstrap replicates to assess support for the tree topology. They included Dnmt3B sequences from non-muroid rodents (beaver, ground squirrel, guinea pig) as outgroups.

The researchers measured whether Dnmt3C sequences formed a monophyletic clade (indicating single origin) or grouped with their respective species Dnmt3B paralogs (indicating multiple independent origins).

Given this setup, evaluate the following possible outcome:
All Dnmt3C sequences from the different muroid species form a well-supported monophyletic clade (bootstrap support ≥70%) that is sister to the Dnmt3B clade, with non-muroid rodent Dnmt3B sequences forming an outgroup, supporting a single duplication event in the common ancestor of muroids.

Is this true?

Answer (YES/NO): NO